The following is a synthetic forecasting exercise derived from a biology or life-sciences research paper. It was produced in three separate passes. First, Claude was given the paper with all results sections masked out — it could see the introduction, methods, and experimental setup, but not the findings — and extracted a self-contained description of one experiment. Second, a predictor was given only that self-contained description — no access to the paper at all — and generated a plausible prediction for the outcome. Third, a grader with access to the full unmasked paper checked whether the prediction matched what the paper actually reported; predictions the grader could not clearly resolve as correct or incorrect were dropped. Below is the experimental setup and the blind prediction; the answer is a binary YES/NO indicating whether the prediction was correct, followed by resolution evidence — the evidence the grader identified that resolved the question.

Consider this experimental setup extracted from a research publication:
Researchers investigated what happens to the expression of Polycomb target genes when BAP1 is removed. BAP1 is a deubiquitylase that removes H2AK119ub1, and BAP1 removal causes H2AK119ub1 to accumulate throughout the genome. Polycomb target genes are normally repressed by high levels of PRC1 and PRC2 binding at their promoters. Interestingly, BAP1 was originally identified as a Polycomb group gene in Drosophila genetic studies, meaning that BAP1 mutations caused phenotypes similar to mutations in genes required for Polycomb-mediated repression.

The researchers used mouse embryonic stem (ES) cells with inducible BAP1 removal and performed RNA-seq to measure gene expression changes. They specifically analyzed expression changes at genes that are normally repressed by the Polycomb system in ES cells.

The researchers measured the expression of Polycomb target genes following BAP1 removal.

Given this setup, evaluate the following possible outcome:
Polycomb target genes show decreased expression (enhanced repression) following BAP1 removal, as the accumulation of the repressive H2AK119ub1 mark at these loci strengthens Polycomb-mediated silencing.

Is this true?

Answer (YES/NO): NO